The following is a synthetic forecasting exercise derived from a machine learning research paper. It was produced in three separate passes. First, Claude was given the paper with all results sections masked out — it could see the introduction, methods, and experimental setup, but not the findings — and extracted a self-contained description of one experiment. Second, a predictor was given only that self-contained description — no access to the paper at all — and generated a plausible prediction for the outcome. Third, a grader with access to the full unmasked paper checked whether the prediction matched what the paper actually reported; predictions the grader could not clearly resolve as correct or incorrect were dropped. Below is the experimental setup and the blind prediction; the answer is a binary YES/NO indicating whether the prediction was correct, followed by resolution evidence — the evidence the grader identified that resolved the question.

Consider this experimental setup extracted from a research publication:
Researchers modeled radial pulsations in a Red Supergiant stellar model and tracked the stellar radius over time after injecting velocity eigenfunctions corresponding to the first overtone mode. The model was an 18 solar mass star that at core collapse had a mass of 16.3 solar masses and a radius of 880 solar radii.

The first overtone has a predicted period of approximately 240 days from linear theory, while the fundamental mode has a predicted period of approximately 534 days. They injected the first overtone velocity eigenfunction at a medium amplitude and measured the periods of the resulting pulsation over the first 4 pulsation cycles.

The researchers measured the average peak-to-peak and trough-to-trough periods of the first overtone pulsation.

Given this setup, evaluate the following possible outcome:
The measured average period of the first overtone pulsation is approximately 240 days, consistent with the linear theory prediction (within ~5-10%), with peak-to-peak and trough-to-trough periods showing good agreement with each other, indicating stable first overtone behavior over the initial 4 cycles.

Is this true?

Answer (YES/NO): YES